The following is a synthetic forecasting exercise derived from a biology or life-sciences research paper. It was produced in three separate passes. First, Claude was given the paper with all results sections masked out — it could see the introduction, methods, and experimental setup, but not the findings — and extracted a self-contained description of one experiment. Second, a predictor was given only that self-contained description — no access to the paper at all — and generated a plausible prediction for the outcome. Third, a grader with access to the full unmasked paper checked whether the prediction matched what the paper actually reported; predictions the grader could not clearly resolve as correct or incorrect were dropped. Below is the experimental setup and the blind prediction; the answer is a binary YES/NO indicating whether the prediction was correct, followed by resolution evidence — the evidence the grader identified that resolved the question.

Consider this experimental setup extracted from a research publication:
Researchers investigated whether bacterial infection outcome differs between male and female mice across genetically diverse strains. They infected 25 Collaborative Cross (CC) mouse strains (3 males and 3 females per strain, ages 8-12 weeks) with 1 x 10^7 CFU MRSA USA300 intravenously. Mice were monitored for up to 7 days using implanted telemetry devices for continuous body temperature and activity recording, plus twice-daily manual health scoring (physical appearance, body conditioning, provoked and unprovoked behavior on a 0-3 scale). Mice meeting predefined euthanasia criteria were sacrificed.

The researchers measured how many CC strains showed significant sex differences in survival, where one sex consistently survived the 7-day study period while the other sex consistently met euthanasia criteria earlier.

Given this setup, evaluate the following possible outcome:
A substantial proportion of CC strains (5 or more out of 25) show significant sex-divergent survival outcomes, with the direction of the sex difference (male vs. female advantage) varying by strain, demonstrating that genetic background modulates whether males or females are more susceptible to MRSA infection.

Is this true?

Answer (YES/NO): NO